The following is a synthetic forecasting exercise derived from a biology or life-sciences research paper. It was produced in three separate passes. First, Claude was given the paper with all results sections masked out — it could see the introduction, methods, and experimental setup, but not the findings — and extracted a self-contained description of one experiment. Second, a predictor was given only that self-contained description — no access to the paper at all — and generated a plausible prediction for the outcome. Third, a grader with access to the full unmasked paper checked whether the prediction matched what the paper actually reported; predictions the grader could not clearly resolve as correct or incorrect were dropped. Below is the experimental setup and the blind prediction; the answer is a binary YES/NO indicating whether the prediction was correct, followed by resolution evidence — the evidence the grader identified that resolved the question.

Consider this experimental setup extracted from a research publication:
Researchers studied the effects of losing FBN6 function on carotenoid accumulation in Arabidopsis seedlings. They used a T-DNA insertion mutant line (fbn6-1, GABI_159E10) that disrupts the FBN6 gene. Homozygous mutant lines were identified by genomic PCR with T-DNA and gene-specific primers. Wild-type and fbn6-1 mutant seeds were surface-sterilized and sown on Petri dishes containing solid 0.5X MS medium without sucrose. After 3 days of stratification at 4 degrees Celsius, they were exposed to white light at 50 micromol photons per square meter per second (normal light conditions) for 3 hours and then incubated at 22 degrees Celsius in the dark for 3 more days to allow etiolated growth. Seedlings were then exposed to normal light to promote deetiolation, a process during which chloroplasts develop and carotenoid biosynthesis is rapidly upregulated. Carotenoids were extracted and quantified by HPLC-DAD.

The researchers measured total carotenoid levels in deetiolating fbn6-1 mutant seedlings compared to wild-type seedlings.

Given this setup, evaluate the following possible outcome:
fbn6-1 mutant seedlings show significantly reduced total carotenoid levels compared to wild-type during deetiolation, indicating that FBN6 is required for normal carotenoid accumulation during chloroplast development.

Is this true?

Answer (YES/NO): YES